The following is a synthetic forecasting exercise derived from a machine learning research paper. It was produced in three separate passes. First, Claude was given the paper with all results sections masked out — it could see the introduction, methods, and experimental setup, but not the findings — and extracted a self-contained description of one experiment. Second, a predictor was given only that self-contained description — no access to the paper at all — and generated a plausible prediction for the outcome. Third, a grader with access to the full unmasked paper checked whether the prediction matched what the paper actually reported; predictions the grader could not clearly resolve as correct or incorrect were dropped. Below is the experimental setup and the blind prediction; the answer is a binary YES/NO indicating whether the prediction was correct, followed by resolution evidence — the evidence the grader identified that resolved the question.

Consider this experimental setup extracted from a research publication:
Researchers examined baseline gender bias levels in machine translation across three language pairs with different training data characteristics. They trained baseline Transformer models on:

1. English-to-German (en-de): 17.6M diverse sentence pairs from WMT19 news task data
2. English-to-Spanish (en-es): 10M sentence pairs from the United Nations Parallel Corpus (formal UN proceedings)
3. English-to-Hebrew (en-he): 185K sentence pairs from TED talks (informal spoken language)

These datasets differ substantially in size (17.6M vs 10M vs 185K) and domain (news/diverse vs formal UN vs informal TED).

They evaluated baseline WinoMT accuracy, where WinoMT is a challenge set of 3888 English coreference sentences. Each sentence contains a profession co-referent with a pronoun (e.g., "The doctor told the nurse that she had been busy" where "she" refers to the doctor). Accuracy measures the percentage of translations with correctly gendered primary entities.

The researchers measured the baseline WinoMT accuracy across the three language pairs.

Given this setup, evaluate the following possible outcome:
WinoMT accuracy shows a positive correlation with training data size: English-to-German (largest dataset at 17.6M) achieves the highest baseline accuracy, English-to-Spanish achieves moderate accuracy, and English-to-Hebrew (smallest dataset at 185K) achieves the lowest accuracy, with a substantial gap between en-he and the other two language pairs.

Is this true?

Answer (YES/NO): NO